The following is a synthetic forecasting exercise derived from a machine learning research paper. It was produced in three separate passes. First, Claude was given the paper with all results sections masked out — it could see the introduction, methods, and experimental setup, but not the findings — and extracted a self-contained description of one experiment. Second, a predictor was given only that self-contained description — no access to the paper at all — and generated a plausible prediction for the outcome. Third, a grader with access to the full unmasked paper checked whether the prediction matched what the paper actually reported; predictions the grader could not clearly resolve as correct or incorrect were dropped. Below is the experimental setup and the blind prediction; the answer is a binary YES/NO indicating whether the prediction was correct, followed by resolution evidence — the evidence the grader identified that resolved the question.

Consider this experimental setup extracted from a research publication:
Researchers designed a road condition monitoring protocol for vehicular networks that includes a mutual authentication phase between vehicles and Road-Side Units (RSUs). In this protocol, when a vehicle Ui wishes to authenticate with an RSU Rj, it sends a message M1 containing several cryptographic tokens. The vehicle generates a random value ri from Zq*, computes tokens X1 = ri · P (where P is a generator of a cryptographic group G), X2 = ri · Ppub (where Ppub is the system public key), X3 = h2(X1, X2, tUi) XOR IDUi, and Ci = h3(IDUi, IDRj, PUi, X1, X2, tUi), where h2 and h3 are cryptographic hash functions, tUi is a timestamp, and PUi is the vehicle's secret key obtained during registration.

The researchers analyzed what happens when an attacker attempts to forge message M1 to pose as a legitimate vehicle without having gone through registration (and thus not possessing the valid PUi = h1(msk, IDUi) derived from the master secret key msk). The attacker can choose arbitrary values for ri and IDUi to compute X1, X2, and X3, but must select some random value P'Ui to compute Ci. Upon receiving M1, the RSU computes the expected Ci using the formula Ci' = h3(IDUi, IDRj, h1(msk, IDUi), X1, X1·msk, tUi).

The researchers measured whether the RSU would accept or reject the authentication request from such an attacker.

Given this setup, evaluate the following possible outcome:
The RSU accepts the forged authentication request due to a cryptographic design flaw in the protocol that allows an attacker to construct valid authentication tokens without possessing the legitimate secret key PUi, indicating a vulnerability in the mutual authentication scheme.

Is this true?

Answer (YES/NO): NO